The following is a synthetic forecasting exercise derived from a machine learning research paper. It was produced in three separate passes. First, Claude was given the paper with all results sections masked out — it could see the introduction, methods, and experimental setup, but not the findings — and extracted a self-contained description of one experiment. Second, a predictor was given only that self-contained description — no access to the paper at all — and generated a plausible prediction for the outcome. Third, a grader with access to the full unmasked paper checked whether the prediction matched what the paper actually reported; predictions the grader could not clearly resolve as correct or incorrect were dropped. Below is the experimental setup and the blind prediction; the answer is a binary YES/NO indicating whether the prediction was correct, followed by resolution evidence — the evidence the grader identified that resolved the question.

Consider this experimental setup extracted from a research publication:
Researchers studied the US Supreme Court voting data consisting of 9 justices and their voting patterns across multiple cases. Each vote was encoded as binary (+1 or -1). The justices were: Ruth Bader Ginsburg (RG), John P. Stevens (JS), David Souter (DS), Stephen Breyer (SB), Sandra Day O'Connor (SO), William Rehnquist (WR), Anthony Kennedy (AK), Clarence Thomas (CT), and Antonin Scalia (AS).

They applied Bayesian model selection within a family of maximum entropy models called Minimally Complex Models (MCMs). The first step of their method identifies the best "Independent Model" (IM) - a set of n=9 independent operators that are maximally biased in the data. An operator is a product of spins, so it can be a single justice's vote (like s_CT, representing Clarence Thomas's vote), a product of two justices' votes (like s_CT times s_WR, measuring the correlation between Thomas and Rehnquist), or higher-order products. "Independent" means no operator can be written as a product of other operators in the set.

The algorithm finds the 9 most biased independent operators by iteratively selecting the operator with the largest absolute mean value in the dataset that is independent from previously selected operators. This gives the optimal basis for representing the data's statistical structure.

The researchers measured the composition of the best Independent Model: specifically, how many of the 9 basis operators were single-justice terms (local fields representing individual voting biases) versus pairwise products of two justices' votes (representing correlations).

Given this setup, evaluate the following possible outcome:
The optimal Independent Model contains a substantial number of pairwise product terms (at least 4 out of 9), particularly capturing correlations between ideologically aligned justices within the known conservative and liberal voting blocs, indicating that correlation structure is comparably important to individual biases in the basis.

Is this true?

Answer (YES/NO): NO